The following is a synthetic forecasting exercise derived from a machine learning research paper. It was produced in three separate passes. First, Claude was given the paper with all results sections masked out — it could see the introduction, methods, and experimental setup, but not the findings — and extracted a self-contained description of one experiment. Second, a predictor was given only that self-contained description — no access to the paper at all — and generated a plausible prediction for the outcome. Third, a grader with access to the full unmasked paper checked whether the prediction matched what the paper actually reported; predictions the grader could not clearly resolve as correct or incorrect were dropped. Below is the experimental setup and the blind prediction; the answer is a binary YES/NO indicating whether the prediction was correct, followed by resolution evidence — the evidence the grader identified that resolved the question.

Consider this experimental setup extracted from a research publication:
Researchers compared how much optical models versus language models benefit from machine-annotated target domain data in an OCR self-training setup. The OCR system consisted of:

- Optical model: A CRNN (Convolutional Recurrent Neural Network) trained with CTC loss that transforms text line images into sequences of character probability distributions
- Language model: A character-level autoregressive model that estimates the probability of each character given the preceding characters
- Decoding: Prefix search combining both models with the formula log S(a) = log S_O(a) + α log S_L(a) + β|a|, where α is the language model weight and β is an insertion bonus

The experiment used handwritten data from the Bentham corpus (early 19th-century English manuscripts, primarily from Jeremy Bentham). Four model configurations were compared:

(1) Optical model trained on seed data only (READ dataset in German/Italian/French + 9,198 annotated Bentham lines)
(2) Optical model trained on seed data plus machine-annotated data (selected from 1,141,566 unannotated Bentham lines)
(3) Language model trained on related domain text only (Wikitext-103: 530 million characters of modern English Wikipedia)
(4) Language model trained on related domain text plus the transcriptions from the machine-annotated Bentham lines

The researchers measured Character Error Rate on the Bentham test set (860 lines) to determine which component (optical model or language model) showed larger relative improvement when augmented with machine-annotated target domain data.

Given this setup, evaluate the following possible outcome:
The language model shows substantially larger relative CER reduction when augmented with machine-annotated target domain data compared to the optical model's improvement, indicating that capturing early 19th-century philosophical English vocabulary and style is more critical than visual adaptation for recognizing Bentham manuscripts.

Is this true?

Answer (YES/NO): NO